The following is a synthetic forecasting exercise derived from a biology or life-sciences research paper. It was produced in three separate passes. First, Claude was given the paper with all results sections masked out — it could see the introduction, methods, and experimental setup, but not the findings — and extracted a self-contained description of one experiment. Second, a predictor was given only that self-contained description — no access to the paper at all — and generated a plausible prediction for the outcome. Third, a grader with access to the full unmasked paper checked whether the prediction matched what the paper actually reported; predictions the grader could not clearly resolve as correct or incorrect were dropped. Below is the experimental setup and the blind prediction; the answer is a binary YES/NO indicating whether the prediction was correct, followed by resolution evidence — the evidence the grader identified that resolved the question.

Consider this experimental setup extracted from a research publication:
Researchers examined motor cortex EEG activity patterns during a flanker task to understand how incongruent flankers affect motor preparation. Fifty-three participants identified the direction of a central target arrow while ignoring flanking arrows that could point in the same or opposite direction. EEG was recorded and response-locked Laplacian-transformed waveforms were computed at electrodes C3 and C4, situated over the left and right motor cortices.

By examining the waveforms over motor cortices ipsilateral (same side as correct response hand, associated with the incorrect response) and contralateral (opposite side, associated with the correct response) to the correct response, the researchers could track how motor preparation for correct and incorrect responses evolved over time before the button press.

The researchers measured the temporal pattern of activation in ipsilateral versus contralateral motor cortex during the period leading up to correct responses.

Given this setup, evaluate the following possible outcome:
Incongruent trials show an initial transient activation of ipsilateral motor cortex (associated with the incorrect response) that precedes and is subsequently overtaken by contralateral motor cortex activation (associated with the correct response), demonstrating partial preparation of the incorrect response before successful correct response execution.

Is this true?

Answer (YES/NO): YES